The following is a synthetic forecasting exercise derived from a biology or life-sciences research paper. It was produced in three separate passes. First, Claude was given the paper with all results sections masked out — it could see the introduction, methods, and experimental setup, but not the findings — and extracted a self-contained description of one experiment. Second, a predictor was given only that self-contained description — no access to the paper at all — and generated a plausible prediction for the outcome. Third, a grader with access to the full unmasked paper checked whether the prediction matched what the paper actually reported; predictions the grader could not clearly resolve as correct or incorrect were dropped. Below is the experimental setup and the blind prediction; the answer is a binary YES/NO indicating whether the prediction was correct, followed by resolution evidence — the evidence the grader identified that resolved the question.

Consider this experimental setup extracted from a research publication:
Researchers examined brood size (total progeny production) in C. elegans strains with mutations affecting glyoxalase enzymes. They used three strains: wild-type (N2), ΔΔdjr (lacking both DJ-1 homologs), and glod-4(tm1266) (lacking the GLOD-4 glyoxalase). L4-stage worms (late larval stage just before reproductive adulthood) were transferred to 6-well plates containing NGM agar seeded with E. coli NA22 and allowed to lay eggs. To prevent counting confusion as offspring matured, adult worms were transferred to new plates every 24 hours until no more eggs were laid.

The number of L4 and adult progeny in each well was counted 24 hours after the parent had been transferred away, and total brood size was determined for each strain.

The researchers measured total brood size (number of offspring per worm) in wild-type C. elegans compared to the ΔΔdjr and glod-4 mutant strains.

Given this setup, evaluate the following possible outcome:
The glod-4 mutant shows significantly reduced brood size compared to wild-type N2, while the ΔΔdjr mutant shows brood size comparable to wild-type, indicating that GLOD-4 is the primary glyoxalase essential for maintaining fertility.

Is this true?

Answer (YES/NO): NO